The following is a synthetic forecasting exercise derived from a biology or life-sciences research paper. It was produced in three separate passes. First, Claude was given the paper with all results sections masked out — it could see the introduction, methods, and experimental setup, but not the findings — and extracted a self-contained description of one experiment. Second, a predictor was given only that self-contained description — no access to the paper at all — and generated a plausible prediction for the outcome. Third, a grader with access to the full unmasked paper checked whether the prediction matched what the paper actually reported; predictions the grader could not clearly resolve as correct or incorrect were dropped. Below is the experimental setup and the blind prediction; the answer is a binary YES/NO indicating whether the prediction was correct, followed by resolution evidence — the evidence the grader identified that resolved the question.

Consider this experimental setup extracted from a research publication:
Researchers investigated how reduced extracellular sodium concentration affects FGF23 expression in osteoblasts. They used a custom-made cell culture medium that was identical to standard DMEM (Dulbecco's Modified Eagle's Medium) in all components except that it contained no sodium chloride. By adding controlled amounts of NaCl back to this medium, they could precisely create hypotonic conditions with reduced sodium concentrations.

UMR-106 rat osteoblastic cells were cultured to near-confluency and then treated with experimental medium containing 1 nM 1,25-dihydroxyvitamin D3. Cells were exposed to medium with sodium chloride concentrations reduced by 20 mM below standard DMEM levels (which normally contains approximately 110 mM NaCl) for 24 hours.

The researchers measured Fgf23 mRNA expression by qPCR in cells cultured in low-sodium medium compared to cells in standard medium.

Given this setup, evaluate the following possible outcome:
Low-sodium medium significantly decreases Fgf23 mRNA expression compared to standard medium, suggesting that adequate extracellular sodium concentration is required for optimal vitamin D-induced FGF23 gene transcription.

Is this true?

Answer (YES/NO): NO